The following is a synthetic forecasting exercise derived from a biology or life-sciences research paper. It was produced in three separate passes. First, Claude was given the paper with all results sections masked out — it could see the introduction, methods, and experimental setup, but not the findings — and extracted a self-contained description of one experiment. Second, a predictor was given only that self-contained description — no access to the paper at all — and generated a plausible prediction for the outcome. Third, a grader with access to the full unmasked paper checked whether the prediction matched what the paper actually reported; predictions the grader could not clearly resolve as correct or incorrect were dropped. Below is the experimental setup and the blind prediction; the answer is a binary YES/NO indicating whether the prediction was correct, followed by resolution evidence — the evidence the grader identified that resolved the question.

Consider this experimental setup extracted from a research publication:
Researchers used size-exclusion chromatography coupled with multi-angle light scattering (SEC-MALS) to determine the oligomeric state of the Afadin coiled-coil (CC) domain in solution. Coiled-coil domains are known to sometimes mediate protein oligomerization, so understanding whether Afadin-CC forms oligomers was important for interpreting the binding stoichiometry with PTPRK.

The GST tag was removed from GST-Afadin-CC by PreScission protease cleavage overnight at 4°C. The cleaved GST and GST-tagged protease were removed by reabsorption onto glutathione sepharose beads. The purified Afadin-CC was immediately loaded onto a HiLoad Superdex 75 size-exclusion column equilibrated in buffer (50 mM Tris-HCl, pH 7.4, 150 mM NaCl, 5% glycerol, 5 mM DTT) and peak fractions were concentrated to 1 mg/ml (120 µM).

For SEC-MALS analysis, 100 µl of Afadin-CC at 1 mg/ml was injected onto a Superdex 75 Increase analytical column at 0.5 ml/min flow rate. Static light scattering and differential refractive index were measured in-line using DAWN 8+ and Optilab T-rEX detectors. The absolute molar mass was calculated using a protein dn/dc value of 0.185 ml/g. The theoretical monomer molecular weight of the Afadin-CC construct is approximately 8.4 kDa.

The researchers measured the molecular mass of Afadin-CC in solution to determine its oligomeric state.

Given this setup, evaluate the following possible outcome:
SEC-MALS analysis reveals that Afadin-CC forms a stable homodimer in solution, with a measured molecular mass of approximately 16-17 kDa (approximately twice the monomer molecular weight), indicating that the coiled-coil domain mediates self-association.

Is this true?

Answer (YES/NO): NO